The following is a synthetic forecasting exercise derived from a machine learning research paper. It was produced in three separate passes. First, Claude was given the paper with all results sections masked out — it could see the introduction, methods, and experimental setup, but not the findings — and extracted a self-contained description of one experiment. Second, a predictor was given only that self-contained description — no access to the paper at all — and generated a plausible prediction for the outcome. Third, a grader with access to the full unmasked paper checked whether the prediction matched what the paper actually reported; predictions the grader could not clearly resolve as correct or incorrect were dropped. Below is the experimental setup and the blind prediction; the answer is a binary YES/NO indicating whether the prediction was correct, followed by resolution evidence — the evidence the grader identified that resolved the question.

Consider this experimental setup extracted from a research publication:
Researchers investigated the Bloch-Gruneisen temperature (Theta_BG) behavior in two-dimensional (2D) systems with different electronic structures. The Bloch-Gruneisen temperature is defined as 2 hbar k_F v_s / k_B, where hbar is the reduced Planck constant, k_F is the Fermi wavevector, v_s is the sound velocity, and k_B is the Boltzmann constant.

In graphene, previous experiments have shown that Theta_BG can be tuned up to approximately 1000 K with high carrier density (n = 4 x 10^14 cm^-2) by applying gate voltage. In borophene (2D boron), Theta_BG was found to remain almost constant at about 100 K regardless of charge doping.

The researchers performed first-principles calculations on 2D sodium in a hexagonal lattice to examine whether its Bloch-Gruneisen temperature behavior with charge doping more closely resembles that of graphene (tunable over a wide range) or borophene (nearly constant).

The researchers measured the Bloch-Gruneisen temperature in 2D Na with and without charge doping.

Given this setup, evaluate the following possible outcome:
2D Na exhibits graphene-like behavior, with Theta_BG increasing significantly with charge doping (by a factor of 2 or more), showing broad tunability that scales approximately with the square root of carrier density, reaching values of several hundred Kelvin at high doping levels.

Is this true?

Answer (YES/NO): NO